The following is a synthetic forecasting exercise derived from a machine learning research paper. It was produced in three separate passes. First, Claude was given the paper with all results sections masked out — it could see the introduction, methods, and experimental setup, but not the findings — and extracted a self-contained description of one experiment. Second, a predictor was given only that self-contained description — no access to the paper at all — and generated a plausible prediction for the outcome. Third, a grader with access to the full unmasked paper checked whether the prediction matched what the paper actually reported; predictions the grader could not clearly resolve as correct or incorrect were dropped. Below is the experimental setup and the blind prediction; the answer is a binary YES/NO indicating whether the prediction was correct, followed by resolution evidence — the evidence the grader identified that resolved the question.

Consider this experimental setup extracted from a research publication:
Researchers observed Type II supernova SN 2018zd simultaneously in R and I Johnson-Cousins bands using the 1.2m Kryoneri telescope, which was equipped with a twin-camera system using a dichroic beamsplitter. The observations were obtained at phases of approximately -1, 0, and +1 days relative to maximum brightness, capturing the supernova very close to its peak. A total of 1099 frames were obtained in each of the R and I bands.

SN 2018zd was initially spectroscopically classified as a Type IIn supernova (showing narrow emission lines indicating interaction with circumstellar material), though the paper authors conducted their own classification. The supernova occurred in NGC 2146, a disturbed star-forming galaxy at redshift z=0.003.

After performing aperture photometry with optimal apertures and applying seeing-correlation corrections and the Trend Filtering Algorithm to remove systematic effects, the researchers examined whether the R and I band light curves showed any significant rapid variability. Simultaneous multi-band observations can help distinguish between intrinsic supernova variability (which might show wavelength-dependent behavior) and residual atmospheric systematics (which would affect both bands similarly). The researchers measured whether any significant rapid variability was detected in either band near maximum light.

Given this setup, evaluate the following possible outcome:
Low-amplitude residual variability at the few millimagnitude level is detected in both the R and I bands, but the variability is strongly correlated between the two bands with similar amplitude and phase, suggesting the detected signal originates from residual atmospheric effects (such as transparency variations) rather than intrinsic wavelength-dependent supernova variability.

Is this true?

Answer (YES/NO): NO